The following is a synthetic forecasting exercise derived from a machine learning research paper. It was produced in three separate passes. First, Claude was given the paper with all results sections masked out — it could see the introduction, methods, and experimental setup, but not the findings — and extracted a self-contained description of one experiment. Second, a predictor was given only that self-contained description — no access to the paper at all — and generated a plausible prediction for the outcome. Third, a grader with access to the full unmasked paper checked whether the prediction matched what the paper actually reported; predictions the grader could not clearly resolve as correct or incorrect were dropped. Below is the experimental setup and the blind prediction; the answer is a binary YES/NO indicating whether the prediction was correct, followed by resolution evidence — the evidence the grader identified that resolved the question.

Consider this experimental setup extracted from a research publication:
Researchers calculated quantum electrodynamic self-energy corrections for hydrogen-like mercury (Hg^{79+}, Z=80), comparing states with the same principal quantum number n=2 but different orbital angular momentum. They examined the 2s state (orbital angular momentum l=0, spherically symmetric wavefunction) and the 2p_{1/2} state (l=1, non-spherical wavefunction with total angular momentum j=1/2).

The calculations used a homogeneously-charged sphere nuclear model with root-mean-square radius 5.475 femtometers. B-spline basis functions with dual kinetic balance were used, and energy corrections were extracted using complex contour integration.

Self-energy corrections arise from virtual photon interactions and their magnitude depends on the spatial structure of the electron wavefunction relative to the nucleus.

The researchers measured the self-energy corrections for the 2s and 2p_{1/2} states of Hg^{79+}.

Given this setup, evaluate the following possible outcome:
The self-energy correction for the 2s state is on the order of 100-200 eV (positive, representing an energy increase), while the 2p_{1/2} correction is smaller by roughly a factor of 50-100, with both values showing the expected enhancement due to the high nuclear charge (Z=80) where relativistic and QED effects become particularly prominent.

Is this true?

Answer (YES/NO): NO